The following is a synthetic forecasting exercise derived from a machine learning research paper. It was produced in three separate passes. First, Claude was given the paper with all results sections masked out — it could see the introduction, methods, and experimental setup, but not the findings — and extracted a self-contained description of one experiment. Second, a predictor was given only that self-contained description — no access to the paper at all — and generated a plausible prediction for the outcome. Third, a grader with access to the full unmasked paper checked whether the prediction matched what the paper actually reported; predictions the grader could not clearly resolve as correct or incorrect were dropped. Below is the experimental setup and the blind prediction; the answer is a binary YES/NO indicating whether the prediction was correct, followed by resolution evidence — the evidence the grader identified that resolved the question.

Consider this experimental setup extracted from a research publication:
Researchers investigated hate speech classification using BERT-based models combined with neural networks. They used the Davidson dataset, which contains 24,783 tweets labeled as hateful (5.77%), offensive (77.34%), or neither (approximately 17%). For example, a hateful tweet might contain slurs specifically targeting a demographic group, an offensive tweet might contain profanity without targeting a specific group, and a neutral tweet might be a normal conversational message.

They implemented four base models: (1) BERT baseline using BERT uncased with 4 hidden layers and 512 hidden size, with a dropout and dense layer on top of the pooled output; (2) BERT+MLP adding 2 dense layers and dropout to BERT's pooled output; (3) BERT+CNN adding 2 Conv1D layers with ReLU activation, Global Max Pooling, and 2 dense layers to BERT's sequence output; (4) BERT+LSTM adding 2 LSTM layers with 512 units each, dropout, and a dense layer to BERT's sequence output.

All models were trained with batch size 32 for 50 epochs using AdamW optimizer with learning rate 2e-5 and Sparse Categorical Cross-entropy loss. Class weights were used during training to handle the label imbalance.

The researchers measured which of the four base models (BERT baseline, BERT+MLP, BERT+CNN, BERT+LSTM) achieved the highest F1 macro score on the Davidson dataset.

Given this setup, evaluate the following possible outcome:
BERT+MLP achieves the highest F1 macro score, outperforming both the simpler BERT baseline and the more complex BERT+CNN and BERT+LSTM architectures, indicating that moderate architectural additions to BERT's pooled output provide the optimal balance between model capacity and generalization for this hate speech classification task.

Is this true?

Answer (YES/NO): NO